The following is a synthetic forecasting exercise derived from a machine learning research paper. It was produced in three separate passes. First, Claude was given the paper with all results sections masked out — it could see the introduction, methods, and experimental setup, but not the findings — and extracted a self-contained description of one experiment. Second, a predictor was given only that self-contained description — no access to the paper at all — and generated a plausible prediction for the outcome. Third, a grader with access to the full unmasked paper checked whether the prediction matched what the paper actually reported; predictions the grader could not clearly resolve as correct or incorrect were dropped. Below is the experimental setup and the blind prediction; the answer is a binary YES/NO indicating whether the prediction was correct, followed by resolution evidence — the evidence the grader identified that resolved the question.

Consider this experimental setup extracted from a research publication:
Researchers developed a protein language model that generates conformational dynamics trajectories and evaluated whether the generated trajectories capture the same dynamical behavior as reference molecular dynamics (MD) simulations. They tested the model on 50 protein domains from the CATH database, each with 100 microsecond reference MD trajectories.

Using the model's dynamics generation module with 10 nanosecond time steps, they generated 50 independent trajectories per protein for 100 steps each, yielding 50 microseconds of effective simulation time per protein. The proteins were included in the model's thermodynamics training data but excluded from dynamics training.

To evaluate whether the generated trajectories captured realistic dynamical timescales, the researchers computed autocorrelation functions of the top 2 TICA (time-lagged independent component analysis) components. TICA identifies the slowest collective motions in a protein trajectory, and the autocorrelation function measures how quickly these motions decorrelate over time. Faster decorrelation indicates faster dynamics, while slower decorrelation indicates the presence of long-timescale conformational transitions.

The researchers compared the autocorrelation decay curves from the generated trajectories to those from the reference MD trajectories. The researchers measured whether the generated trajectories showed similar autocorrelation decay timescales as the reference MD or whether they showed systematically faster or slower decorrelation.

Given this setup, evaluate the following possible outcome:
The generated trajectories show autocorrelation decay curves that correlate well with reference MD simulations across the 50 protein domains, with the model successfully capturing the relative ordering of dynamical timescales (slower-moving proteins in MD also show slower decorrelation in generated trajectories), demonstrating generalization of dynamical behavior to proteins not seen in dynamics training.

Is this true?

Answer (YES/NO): NO